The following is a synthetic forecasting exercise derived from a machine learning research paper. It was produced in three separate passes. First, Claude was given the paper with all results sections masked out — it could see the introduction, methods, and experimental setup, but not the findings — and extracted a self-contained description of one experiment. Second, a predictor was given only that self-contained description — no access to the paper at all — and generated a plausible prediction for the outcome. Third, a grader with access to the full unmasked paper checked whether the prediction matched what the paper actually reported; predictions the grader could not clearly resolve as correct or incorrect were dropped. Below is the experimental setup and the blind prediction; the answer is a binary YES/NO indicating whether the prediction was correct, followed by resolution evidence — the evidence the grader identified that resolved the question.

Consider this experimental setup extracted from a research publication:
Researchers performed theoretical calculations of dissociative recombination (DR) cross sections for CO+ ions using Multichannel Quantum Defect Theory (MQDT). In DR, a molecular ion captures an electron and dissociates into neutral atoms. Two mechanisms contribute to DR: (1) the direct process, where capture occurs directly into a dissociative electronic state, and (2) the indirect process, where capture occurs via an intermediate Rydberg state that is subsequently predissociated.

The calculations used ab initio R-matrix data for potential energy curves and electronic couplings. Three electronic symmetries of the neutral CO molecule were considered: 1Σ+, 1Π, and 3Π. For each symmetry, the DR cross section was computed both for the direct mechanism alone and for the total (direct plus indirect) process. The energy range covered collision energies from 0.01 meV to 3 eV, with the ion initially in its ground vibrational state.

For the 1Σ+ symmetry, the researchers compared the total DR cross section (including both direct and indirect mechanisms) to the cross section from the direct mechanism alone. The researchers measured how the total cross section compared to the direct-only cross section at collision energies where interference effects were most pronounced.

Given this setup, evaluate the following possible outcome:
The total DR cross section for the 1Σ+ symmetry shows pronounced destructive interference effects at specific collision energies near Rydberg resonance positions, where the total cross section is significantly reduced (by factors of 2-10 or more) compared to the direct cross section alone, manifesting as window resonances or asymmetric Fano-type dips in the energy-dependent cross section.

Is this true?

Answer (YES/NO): YES